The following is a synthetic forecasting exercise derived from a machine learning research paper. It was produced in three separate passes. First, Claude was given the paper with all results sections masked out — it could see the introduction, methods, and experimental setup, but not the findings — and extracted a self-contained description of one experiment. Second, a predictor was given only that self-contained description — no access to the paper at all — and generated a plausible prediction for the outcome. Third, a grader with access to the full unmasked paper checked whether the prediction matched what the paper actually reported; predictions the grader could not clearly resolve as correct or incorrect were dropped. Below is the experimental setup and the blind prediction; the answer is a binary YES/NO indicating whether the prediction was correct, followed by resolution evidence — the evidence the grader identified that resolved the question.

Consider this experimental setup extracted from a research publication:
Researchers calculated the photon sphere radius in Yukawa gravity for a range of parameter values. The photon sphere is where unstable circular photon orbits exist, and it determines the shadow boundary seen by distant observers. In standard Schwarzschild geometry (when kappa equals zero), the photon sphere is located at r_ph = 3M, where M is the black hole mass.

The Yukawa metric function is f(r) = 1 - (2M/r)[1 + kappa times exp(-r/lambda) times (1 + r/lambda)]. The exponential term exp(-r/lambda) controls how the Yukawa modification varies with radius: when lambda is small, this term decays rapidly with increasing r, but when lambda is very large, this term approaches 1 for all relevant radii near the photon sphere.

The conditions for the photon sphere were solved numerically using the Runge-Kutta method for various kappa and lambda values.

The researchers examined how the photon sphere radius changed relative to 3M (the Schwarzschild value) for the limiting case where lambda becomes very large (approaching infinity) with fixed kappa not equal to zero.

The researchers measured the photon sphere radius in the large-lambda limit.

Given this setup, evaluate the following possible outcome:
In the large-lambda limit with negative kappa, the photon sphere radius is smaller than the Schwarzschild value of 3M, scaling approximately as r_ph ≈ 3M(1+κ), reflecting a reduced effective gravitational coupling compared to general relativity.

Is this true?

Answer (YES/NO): YES